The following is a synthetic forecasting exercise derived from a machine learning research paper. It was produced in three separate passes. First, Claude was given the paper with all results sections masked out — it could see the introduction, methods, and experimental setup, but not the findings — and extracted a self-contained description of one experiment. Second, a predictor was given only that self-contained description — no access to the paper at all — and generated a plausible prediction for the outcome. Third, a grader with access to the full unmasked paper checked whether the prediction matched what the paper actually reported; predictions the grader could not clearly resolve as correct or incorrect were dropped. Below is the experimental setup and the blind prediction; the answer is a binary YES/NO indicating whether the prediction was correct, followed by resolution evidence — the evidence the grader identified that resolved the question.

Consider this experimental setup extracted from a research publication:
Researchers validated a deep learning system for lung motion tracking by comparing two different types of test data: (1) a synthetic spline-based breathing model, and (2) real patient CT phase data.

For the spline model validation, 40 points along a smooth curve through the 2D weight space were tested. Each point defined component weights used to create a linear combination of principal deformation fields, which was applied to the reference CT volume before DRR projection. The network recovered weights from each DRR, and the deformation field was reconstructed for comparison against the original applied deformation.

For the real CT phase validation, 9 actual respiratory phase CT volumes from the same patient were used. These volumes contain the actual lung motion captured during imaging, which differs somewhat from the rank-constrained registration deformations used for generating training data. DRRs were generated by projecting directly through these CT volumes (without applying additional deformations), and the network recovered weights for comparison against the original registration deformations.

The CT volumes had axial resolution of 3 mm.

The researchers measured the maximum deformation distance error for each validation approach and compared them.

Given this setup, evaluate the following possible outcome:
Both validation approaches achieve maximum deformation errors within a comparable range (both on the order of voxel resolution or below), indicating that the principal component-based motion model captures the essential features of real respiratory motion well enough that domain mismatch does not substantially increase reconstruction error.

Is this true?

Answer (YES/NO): NO